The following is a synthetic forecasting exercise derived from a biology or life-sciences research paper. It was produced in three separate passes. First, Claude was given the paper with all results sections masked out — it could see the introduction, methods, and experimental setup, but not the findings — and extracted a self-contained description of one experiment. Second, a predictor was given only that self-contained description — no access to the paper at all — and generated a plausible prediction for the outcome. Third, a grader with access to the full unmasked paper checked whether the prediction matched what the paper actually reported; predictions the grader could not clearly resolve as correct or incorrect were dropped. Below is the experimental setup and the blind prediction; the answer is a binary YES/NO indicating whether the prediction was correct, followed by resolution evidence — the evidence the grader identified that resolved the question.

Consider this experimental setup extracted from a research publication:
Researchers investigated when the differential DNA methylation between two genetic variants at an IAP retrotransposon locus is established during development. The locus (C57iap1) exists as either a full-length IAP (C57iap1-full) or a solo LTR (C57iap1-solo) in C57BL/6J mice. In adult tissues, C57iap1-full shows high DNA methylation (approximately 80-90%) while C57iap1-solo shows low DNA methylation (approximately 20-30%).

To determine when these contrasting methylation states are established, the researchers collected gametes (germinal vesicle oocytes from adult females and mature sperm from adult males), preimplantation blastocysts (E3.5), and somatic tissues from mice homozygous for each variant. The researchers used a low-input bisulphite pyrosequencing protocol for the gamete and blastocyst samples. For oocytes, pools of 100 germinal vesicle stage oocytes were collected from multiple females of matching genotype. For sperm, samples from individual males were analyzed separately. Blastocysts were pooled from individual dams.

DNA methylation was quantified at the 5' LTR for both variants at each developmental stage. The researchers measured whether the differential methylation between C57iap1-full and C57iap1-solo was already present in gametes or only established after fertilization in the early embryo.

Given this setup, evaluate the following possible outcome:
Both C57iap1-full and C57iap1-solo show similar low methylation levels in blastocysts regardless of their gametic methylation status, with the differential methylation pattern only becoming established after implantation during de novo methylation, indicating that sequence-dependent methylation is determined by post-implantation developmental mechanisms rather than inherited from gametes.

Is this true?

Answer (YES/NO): NO